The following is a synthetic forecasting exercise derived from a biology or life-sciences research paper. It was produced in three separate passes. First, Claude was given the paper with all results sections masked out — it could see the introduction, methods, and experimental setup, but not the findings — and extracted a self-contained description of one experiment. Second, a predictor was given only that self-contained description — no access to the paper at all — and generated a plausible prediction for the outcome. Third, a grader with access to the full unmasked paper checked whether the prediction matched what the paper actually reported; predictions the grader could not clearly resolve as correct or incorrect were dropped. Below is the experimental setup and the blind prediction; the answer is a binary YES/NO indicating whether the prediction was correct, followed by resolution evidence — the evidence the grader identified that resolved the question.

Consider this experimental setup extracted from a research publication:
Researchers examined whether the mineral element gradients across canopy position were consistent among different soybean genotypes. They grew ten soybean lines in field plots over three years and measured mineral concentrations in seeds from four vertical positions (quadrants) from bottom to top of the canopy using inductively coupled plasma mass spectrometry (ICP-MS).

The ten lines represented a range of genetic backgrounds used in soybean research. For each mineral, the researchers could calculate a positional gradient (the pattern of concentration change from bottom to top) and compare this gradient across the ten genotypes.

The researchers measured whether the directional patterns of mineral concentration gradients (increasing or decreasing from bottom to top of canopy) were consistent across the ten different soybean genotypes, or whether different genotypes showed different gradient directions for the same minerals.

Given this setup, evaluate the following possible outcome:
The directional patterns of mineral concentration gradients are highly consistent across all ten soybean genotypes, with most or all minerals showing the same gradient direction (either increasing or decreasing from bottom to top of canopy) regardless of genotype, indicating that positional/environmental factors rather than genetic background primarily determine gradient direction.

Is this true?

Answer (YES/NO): YES